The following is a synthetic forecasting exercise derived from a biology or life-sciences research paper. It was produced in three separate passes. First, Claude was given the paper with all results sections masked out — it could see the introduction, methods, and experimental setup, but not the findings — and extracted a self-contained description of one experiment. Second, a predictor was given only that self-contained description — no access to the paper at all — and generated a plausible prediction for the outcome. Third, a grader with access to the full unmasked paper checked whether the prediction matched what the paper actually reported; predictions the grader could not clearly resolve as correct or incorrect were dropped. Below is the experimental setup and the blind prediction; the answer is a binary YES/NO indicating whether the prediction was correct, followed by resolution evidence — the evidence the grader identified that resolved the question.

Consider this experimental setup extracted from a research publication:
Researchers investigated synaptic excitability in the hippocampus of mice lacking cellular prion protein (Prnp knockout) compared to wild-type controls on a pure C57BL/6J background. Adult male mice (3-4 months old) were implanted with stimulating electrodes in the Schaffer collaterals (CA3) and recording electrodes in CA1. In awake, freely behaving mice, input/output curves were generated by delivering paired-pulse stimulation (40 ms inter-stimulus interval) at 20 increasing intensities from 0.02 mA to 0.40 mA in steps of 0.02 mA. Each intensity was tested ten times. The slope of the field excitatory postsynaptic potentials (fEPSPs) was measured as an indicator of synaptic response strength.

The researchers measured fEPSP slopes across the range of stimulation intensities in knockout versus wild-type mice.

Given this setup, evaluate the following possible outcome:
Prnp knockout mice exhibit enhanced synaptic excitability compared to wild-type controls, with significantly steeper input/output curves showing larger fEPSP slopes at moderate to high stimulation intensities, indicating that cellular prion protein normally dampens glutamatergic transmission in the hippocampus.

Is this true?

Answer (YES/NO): NO